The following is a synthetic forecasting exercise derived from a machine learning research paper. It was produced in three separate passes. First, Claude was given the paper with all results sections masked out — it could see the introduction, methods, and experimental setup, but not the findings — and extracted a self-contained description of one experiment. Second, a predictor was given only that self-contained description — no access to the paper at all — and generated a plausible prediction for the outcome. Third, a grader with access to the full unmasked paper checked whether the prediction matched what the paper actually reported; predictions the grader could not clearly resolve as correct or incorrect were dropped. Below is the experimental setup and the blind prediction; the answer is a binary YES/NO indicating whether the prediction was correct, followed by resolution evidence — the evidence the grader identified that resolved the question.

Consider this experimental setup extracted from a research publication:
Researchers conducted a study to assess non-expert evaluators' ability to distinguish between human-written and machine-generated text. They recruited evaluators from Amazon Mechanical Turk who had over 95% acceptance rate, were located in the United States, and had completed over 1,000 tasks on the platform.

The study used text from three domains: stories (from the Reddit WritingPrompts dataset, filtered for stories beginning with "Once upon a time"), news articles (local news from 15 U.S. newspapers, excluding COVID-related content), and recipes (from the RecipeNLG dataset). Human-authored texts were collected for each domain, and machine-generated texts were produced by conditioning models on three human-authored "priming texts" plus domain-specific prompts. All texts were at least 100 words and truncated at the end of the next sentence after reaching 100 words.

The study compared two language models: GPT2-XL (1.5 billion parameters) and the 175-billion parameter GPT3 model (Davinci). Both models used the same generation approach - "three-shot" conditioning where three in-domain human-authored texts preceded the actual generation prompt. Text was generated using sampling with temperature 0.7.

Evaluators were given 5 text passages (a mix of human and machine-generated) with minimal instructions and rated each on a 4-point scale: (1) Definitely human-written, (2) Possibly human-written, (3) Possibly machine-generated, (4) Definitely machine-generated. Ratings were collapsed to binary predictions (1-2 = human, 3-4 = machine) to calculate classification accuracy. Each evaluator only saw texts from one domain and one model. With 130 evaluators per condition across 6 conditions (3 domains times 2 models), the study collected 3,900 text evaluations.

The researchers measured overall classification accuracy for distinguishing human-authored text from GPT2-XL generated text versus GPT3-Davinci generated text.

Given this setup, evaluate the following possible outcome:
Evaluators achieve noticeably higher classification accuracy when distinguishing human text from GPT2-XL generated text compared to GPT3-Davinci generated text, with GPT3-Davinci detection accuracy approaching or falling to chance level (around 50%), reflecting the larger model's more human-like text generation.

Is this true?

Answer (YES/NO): YES